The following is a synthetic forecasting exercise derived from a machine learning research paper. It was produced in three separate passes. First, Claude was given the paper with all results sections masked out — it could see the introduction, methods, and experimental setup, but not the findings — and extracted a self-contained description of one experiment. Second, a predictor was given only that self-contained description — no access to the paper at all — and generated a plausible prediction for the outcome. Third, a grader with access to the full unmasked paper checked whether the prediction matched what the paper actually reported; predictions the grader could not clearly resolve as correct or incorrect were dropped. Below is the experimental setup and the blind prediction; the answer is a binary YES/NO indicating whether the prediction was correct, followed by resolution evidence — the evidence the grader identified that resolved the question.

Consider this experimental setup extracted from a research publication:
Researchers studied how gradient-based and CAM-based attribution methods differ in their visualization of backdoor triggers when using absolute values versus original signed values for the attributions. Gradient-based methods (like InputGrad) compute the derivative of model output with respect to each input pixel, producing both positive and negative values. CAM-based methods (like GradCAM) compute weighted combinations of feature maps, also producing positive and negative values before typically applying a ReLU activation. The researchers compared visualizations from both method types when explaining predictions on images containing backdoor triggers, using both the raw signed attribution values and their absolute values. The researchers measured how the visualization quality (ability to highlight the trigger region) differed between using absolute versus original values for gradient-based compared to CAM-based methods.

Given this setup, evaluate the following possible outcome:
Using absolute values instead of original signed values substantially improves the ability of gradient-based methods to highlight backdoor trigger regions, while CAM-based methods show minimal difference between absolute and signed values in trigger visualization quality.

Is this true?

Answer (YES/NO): YES